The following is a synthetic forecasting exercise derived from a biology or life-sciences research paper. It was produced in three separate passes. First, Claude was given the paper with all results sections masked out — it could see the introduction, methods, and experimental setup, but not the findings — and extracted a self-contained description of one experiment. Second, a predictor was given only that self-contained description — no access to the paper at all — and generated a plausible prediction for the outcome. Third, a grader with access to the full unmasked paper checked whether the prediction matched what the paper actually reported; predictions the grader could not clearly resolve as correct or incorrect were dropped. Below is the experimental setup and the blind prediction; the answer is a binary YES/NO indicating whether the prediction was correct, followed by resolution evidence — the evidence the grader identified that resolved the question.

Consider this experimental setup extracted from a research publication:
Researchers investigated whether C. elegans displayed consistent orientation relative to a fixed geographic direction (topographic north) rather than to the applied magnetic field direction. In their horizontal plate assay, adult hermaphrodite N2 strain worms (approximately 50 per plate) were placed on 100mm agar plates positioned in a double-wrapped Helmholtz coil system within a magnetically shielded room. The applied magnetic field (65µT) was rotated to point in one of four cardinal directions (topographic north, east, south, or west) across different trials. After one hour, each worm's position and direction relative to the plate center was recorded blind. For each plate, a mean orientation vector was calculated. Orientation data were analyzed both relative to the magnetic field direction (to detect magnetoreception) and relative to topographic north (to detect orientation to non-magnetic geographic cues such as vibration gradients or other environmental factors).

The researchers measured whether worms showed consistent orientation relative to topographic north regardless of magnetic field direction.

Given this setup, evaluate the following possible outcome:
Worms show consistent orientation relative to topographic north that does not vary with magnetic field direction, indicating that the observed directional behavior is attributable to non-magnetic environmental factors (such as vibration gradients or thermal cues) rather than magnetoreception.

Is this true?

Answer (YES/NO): NO